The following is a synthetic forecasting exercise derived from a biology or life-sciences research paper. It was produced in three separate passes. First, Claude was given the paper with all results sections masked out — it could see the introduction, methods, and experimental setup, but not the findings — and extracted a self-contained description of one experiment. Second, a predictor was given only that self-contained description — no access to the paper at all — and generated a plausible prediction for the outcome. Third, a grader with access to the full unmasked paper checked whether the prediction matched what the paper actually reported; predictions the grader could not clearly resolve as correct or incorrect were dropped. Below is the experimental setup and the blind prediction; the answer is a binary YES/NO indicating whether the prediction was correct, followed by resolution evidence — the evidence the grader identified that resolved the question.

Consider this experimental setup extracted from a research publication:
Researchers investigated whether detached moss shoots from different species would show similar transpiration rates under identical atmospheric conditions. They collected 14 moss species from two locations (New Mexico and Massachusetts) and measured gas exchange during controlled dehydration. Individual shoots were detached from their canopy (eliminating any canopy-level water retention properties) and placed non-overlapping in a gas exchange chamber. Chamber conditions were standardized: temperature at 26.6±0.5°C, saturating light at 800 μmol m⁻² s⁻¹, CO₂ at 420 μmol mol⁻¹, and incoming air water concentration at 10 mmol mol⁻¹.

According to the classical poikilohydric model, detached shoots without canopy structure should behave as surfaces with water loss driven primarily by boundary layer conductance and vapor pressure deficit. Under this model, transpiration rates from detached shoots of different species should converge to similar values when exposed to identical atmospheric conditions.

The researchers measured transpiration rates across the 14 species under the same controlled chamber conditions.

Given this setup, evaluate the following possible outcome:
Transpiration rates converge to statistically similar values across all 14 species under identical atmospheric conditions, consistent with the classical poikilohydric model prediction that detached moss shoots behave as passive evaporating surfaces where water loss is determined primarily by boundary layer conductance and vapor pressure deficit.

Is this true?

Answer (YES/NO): NO